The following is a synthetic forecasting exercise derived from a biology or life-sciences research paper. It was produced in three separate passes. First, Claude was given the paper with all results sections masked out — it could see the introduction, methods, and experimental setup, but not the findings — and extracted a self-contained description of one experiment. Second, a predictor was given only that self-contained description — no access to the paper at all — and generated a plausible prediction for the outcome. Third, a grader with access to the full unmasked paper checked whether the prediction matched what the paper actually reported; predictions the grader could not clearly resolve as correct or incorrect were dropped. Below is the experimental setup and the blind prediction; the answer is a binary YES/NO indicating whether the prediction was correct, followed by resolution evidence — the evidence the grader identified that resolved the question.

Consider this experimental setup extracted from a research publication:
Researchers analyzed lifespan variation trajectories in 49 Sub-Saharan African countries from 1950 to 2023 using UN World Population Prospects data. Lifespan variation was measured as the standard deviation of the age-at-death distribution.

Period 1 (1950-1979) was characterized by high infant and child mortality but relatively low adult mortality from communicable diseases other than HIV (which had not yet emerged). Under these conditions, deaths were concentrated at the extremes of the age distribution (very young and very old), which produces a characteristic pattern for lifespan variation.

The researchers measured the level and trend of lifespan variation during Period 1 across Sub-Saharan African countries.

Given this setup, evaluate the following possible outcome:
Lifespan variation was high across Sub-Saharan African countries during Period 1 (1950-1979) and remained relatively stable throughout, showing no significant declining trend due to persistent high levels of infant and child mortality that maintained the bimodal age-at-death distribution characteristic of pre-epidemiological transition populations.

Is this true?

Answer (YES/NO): NO